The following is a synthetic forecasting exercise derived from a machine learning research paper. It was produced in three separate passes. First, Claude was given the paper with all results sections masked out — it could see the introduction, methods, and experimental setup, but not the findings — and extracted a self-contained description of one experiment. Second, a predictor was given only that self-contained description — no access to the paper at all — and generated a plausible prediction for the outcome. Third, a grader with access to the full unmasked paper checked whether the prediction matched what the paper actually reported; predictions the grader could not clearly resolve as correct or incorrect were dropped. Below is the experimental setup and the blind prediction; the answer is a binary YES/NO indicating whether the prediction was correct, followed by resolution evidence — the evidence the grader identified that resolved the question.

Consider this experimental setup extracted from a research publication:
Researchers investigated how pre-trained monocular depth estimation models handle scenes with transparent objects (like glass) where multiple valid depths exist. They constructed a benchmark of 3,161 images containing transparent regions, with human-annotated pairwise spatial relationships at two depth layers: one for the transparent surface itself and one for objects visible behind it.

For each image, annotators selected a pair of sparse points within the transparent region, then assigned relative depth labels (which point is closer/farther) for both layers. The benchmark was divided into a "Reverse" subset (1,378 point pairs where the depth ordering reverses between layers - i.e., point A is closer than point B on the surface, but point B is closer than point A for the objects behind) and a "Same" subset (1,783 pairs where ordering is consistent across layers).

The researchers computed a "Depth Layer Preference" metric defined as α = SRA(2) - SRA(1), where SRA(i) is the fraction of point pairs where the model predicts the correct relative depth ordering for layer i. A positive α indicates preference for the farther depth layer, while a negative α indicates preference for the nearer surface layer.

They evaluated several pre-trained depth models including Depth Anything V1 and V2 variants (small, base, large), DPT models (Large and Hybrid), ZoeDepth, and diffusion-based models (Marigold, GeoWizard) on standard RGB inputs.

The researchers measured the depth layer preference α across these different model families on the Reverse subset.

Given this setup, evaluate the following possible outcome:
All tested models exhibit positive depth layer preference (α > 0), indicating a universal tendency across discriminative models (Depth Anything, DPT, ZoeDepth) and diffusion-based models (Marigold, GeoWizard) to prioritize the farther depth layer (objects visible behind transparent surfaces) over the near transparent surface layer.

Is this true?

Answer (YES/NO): NO